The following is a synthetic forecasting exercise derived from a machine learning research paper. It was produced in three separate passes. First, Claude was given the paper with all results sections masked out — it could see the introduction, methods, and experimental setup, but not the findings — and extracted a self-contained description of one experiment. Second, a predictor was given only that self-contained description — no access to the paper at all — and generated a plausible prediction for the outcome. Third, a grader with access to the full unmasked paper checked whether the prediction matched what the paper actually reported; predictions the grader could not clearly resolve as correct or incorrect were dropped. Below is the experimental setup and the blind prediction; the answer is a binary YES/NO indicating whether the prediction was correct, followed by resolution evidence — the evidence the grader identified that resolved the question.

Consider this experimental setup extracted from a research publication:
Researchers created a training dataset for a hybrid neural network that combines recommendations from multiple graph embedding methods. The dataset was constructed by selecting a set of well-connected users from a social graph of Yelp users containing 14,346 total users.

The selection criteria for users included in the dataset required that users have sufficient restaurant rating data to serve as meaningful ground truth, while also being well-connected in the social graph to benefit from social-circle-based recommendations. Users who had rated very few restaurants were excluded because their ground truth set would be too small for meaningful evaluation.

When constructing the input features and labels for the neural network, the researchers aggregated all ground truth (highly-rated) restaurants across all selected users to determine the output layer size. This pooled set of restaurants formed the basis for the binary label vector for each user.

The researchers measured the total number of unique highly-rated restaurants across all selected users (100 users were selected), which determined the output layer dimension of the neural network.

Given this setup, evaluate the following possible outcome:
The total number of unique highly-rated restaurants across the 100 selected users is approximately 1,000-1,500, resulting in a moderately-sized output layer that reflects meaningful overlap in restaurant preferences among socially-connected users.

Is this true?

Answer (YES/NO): YES